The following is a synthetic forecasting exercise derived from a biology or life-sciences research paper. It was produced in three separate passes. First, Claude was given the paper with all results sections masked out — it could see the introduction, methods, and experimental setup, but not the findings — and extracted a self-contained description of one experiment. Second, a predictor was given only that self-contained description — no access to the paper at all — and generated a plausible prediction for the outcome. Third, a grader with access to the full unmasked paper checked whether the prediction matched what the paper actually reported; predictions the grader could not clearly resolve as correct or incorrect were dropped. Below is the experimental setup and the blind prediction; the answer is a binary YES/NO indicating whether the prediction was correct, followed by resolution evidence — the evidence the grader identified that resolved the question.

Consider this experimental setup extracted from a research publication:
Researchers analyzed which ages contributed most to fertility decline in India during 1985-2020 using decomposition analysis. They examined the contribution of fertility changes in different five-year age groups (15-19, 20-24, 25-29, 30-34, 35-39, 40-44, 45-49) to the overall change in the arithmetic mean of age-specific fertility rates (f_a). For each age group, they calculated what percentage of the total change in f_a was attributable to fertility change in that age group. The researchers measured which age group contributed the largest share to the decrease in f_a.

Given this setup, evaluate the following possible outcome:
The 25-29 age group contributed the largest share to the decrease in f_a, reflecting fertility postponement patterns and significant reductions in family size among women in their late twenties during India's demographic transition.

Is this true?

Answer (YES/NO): NO